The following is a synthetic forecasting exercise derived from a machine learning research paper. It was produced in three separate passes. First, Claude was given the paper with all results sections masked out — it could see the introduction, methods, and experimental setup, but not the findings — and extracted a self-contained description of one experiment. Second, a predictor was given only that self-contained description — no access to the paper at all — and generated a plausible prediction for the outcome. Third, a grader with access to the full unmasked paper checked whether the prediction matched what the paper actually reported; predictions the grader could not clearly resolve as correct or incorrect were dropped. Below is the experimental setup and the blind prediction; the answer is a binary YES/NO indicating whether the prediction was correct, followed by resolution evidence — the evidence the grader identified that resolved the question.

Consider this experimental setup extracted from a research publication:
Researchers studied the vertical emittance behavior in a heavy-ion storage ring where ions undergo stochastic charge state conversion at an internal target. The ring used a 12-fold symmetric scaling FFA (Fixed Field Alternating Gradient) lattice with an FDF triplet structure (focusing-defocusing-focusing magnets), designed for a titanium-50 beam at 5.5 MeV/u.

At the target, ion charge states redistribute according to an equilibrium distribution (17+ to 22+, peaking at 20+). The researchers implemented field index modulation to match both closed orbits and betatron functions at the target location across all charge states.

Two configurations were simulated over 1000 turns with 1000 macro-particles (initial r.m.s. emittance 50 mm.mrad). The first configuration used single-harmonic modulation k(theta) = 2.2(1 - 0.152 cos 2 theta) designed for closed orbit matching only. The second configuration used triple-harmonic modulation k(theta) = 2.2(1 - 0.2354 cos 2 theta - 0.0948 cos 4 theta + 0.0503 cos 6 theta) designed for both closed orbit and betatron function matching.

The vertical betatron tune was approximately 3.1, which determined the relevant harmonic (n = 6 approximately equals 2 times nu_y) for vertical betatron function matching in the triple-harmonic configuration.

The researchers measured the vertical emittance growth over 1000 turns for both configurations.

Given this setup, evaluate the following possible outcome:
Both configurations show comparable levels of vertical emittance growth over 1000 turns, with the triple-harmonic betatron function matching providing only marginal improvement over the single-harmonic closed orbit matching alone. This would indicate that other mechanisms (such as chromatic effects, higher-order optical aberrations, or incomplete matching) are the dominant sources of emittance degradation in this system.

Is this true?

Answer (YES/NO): NO